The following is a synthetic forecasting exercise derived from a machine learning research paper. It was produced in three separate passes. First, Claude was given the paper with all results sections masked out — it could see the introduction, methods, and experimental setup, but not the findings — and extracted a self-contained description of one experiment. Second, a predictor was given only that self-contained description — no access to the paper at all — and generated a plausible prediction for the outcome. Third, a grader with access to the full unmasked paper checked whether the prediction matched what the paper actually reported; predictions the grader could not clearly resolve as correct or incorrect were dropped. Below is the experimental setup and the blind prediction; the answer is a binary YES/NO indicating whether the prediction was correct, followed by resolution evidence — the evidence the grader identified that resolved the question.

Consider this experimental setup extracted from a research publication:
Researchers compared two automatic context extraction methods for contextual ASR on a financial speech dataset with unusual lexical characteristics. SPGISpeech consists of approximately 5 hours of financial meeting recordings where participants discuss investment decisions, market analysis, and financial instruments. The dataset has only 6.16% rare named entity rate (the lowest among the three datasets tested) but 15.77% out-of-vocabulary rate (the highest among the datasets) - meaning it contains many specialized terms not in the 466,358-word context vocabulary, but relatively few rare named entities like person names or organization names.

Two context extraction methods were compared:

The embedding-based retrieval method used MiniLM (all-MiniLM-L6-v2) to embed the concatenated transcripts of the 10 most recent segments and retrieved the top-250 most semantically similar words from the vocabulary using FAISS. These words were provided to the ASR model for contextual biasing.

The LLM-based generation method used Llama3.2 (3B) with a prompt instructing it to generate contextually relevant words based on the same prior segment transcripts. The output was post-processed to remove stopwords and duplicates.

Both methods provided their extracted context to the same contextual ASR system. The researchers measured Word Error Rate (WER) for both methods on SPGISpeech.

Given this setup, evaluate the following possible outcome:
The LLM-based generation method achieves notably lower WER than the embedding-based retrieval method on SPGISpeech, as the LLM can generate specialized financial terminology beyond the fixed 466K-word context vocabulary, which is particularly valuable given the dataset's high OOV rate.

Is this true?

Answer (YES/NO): NO